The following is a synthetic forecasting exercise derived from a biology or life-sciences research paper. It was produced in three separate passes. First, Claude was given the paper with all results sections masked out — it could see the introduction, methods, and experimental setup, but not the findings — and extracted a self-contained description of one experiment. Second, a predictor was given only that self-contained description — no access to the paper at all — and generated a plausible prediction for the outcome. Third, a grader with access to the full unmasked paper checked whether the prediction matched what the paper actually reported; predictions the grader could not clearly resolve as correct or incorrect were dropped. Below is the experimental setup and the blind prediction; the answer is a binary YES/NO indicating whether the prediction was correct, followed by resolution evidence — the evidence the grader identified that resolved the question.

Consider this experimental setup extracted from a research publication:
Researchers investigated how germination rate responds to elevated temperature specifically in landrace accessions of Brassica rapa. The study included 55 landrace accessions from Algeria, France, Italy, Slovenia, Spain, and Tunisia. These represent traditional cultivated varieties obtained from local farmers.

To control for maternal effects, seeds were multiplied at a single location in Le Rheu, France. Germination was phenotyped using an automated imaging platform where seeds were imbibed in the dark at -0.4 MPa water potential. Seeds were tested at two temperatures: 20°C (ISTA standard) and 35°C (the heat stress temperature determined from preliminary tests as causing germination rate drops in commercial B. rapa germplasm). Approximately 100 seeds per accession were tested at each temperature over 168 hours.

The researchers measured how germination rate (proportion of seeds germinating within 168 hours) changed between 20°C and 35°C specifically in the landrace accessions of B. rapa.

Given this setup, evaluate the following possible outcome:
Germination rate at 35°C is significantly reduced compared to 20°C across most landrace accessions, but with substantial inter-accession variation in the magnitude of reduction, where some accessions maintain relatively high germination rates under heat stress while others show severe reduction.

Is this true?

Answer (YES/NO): NO